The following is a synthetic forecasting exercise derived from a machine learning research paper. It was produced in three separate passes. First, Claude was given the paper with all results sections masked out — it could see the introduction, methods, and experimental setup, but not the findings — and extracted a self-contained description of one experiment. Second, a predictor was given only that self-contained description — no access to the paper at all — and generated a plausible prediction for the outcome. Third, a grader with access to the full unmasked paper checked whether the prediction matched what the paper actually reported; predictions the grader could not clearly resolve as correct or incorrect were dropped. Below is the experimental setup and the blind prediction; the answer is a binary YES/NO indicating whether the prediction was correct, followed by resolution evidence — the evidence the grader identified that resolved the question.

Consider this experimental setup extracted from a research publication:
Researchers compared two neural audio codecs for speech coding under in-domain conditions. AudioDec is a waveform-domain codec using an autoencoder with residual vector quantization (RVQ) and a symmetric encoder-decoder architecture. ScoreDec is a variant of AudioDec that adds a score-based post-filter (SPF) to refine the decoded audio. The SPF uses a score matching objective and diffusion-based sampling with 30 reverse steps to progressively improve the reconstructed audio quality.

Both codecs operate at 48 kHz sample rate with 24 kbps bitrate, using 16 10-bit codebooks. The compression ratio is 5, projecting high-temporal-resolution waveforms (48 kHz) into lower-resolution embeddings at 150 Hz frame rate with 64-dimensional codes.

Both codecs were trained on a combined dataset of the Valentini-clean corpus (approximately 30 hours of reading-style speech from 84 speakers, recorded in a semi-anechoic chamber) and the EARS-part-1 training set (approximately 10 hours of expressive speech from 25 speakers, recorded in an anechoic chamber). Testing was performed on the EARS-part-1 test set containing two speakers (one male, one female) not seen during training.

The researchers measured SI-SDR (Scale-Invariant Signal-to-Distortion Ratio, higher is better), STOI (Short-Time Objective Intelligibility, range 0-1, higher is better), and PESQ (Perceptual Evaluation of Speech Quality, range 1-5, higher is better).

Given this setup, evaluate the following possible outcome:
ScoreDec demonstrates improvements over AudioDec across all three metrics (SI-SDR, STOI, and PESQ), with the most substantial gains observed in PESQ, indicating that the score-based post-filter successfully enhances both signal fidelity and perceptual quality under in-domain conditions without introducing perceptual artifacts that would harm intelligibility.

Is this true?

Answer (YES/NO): NO